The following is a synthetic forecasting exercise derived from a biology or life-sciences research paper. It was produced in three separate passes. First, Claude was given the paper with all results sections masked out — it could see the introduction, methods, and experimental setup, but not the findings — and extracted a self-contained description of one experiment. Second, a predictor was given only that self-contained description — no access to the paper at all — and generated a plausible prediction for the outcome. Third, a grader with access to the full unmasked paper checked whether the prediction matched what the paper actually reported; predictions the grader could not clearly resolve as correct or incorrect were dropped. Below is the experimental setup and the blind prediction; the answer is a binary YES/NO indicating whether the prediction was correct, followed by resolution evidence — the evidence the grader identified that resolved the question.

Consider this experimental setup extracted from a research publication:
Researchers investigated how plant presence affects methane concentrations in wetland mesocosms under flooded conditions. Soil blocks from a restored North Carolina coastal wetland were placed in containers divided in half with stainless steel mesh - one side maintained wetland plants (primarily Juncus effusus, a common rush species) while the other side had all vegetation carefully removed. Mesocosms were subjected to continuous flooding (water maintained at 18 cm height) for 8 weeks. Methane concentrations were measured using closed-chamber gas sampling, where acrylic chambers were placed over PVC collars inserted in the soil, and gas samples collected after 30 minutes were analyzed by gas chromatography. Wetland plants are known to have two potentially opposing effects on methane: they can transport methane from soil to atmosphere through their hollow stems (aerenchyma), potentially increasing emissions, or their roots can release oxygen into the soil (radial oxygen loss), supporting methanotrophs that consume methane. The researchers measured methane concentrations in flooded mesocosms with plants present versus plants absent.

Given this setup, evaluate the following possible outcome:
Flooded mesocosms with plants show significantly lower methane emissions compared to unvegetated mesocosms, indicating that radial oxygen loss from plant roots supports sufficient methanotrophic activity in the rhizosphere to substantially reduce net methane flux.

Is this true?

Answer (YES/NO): YES